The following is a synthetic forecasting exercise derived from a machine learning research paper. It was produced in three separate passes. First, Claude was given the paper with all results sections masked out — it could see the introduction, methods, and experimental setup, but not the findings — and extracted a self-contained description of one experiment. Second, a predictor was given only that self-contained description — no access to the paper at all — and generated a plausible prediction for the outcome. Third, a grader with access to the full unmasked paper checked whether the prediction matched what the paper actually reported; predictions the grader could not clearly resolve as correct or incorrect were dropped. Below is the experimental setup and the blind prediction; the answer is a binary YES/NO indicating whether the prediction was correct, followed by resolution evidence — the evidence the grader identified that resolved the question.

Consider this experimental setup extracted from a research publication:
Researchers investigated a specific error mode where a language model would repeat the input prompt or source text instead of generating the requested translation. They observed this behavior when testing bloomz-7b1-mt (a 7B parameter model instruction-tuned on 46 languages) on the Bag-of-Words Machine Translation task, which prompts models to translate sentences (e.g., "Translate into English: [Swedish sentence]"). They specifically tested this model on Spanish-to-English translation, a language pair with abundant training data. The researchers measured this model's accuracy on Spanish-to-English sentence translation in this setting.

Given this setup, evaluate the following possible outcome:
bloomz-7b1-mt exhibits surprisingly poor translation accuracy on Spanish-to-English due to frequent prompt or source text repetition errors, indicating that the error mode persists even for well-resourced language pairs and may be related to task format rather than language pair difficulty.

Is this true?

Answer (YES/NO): YES